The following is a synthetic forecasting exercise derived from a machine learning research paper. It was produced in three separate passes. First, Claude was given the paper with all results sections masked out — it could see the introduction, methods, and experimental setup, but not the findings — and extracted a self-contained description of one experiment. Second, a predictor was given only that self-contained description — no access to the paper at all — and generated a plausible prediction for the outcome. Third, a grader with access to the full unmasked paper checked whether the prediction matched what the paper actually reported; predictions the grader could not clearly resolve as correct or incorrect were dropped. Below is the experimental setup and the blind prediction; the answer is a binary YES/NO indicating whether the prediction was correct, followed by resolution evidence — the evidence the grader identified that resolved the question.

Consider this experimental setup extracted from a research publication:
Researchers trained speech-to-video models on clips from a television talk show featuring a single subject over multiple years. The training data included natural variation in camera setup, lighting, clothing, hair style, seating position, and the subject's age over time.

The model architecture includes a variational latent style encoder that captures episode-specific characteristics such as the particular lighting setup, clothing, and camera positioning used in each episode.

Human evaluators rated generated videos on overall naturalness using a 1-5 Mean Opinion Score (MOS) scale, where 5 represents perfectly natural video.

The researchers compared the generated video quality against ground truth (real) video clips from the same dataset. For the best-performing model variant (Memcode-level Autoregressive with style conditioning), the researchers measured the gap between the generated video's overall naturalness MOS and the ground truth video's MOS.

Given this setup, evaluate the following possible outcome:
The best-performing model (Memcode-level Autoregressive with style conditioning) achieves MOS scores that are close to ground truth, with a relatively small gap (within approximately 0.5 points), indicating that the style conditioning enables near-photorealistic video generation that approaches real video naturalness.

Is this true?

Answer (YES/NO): NO